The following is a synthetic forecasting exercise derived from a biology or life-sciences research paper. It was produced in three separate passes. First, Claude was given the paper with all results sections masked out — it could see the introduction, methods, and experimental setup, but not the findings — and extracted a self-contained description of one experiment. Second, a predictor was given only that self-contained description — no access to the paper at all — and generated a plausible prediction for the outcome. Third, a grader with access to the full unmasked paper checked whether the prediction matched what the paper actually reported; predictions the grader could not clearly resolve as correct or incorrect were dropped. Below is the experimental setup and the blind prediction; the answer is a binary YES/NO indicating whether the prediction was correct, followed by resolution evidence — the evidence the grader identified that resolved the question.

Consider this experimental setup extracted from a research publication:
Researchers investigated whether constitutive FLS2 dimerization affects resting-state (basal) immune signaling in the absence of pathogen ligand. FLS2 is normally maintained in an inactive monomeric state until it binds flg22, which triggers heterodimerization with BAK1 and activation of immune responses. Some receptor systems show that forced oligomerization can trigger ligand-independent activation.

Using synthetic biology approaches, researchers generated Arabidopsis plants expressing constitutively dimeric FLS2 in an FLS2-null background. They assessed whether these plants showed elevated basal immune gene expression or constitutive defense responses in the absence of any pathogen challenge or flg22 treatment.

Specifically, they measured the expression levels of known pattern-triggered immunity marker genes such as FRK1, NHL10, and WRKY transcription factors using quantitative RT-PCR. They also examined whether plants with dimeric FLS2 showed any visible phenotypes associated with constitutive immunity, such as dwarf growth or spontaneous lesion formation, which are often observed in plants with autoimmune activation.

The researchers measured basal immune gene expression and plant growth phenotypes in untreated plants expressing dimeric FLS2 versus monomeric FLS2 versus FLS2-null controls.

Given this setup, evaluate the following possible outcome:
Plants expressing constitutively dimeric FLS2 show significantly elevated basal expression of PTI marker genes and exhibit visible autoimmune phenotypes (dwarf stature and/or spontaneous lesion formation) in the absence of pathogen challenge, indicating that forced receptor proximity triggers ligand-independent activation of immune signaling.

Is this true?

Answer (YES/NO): NO